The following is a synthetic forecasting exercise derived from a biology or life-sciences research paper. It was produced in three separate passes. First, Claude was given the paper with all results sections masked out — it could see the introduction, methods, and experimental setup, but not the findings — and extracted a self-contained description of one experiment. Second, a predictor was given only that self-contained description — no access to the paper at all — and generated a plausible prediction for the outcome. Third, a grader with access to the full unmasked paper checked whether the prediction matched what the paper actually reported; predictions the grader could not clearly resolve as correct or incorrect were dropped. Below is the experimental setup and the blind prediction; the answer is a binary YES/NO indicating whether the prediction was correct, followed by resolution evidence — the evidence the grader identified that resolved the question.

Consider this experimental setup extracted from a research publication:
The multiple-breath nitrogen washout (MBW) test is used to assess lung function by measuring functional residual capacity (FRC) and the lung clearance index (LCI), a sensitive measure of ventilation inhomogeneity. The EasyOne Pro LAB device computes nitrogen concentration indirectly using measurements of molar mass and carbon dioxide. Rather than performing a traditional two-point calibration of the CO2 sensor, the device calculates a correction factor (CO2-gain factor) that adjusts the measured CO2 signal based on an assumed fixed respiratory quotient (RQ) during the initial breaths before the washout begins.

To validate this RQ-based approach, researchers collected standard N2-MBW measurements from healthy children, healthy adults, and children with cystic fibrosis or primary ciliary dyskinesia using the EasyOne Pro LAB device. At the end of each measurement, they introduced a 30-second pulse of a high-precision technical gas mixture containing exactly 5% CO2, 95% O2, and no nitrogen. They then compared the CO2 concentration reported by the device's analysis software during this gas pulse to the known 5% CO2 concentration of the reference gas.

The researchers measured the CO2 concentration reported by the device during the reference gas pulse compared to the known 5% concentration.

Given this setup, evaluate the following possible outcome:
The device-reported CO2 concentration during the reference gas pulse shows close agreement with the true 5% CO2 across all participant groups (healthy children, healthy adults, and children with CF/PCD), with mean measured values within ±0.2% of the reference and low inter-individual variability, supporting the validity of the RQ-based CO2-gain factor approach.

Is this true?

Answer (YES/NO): NO